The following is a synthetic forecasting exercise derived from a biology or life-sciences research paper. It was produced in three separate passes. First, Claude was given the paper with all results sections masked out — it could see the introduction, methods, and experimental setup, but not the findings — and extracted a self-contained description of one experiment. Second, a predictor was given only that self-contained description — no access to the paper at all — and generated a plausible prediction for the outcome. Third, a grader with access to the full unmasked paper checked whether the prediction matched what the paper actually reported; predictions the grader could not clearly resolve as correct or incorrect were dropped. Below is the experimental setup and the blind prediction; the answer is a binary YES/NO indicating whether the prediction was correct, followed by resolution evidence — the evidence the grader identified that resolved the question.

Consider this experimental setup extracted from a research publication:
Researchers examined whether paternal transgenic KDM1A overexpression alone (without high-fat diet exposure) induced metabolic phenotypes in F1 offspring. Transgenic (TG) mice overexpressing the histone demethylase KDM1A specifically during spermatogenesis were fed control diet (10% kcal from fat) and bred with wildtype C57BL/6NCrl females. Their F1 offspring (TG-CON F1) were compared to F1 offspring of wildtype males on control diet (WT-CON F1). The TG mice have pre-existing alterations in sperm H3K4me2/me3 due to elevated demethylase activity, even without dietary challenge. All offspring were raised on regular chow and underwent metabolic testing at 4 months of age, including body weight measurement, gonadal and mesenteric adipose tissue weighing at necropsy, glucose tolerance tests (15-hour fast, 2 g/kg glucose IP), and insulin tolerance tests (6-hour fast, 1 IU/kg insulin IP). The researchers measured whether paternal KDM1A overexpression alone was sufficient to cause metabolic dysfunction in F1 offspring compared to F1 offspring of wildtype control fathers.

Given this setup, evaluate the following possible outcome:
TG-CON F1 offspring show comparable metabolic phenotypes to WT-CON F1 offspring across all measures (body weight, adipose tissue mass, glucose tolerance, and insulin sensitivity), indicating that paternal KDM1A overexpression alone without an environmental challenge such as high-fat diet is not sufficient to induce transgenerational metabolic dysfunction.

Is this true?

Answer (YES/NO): YES